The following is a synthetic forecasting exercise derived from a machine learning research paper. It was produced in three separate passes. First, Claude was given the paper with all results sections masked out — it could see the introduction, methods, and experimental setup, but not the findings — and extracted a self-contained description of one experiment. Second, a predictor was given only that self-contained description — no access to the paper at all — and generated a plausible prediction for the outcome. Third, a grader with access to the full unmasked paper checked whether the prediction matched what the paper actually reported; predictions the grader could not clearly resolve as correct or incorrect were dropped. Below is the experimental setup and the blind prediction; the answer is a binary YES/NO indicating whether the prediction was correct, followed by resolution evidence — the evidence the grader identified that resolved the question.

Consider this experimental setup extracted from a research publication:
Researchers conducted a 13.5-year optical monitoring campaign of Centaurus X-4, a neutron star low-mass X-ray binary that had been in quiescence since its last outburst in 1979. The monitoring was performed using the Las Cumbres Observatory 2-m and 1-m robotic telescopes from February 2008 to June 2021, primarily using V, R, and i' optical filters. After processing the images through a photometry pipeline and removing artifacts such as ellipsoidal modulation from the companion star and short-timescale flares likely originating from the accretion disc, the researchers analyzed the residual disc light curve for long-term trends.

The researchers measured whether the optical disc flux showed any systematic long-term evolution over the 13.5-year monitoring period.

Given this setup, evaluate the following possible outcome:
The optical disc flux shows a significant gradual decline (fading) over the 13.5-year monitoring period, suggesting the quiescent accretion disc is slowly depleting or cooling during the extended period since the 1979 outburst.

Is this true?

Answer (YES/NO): NO